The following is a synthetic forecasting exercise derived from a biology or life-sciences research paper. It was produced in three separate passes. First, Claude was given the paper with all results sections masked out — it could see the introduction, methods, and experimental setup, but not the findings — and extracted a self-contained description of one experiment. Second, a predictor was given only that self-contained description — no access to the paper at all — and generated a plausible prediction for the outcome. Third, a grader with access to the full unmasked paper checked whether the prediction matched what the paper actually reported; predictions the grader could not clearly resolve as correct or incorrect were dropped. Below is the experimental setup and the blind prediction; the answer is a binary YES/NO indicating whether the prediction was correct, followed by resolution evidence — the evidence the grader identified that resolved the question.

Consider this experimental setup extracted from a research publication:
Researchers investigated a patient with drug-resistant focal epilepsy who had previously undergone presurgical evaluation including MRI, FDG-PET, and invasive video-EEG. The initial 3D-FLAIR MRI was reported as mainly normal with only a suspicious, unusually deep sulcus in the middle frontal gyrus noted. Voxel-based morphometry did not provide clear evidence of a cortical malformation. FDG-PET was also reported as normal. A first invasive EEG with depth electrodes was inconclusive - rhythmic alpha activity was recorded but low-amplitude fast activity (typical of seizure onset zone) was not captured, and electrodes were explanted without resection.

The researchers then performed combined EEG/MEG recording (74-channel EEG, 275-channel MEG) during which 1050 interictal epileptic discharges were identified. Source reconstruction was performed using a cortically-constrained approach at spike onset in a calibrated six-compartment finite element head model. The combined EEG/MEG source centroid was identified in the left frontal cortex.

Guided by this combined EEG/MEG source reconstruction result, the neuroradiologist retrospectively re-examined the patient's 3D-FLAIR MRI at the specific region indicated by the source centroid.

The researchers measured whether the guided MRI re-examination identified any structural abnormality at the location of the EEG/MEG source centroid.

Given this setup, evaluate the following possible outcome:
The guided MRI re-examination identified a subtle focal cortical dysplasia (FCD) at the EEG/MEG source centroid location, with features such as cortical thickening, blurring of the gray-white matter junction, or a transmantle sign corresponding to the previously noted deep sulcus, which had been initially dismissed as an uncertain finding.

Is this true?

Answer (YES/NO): NO